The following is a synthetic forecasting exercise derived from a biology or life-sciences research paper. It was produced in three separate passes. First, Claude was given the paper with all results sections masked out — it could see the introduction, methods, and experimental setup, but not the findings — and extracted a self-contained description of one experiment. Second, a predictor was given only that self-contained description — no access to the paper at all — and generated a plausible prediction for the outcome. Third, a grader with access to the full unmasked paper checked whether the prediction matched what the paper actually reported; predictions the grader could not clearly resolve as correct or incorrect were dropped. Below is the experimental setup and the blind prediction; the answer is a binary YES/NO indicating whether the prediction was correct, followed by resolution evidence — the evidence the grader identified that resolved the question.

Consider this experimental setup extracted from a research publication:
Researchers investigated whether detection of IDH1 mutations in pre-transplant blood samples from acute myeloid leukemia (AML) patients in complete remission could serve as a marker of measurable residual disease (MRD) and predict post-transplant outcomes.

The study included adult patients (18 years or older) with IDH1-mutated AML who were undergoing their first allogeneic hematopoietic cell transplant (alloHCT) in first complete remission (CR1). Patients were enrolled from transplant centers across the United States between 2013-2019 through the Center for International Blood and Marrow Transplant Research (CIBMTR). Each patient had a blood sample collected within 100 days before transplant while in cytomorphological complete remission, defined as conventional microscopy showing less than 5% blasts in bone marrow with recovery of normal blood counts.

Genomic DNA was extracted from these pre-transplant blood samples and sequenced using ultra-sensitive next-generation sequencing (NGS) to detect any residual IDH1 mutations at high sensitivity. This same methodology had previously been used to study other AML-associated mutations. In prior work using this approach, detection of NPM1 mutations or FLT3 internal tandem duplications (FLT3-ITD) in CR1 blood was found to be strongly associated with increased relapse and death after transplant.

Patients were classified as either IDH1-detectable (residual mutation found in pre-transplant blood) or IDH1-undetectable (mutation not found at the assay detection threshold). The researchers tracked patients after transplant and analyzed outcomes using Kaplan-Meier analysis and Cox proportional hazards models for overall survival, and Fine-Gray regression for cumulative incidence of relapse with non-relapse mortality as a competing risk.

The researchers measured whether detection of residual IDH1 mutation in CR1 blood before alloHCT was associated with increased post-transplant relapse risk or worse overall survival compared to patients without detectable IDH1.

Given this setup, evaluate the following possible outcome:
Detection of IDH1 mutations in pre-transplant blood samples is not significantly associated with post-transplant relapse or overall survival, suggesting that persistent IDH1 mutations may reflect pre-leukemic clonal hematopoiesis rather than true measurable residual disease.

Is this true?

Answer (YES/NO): YES